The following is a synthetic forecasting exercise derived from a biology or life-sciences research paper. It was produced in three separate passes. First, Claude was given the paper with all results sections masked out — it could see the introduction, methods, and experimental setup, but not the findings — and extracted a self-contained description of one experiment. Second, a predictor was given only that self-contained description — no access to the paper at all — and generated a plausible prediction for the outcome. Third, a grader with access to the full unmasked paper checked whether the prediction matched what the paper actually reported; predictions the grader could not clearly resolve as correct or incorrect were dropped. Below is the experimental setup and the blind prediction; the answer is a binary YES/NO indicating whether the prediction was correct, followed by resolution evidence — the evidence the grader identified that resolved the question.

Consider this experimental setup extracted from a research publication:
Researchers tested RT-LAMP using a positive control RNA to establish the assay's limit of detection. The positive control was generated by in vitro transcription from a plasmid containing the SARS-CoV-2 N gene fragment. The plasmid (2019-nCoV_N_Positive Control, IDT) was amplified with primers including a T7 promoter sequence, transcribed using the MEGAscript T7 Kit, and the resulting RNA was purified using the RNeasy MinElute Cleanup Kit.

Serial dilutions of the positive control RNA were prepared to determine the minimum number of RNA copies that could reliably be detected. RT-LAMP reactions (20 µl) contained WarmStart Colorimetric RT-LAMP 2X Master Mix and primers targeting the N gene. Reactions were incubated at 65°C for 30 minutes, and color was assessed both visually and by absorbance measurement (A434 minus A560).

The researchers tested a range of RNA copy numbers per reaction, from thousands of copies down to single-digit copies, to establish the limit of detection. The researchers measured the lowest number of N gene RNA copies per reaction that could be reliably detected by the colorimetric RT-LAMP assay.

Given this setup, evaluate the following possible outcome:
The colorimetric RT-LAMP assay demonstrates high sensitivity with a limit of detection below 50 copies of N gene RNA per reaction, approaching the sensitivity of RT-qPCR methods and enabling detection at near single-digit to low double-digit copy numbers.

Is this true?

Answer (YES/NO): NO